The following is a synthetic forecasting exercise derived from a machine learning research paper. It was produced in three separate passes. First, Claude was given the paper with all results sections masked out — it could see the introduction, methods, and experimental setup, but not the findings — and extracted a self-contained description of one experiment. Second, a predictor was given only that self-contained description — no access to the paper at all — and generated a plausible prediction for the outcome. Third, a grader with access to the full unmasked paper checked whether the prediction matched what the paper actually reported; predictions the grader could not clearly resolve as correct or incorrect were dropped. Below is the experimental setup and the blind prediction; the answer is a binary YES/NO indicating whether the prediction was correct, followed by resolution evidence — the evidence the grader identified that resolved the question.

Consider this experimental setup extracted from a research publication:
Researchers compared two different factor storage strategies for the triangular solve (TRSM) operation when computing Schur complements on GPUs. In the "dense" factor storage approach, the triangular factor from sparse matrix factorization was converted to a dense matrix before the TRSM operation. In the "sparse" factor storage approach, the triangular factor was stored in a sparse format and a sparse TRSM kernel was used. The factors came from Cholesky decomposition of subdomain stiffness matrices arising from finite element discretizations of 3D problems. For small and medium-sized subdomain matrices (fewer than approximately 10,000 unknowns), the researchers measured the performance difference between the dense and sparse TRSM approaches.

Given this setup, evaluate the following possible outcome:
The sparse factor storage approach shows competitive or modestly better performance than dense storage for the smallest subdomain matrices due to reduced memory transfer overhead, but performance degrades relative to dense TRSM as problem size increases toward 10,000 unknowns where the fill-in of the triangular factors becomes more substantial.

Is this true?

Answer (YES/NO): NO